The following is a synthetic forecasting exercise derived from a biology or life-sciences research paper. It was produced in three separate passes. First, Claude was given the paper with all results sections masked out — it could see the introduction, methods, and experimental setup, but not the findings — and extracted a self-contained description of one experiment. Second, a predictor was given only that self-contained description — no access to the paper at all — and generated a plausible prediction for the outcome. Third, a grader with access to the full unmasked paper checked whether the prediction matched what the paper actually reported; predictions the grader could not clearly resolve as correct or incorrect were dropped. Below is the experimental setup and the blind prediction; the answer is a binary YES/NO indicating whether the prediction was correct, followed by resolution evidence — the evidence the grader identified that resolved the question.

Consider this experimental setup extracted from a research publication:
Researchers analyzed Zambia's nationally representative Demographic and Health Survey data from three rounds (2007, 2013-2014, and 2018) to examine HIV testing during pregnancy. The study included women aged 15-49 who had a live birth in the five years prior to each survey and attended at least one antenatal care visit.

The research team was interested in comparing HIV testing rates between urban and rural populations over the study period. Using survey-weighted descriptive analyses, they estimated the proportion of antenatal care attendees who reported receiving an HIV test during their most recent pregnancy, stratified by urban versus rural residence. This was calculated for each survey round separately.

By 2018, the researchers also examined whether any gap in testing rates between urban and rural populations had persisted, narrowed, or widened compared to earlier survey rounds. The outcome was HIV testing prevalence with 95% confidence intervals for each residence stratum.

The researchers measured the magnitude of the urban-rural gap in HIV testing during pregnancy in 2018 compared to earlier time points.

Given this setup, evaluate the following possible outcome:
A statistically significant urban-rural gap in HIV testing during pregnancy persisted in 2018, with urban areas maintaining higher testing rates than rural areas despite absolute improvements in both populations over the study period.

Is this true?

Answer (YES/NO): NO